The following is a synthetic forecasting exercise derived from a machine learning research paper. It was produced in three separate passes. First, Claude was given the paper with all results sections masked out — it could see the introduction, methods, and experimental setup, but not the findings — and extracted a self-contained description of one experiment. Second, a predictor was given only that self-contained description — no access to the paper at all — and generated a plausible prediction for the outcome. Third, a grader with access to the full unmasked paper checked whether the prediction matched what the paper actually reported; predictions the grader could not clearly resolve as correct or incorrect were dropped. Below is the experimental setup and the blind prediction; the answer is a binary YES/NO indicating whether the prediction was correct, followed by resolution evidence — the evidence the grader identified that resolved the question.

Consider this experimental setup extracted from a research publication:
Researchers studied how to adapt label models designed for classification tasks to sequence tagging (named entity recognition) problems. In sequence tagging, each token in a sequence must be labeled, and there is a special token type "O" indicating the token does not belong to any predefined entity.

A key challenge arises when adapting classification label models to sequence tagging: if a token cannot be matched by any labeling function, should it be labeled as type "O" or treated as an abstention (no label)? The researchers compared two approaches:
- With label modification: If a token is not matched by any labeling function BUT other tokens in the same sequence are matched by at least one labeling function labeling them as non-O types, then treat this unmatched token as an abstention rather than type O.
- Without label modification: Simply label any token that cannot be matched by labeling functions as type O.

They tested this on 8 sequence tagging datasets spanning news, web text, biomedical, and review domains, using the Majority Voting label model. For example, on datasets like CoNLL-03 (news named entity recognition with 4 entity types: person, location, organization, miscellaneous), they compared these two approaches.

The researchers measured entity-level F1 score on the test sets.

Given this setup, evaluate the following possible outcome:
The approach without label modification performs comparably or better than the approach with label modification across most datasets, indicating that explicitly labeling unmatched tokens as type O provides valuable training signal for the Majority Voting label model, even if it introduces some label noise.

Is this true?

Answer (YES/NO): NO